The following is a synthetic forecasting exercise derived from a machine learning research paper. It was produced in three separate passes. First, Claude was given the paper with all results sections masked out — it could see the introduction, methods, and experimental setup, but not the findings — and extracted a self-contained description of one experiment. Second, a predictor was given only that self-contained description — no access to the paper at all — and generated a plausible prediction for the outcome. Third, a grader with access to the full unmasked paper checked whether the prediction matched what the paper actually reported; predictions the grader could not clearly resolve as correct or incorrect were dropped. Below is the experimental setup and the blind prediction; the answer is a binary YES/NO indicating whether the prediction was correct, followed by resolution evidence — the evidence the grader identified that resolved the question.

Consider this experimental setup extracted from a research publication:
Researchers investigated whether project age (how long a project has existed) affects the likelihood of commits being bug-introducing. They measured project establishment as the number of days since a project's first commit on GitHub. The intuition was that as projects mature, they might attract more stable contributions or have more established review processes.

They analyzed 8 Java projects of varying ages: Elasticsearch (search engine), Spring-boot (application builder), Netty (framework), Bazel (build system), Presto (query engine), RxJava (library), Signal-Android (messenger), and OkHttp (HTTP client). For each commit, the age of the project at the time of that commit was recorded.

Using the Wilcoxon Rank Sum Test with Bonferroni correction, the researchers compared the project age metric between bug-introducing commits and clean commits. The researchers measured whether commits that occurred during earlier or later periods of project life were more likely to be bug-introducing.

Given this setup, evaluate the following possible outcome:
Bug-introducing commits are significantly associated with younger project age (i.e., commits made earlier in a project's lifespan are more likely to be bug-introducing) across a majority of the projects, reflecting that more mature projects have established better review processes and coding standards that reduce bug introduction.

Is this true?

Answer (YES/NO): YES